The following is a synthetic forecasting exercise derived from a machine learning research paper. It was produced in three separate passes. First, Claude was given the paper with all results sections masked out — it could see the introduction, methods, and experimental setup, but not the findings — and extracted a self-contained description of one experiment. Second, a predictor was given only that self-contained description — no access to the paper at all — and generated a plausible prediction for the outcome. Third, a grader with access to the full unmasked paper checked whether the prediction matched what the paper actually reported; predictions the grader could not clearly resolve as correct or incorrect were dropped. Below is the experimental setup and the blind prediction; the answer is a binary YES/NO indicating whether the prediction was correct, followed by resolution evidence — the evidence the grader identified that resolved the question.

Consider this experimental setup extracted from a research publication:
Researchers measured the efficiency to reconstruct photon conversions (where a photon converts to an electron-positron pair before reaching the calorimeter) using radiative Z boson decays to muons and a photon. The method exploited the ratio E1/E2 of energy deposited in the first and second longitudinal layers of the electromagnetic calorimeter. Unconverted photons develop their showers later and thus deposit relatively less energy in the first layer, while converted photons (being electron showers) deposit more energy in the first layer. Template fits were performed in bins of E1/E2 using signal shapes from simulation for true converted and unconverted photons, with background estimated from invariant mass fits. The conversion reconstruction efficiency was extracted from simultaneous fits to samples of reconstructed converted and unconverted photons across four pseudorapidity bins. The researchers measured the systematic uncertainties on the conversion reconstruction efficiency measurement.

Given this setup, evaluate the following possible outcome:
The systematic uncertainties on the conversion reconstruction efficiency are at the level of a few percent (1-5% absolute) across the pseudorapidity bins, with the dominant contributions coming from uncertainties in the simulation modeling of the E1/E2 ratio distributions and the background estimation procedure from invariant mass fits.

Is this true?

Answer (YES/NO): NO